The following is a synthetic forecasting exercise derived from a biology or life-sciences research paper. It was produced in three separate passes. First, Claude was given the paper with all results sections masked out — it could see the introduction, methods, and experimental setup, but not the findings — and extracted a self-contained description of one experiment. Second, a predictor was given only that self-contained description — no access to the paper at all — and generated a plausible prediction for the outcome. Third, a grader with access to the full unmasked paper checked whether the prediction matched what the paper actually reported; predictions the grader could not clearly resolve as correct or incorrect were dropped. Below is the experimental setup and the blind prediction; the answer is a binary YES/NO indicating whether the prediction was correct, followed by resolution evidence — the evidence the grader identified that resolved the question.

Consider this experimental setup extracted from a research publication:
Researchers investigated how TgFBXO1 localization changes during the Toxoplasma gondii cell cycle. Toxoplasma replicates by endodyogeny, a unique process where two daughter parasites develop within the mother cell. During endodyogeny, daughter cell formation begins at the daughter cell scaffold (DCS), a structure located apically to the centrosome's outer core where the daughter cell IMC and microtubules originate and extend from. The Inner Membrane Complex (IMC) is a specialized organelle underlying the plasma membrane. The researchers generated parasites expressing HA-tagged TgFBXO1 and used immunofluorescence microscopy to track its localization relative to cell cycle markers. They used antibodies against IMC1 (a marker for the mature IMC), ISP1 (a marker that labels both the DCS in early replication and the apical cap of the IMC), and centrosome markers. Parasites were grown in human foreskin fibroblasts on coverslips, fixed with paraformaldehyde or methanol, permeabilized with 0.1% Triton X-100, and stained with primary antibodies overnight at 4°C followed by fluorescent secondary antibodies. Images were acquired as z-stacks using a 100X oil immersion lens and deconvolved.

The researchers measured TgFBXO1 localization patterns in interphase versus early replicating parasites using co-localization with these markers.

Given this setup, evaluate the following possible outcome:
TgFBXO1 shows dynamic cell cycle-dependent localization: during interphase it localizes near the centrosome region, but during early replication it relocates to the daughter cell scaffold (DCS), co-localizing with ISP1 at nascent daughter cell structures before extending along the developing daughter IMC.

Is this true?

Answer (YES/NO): NO